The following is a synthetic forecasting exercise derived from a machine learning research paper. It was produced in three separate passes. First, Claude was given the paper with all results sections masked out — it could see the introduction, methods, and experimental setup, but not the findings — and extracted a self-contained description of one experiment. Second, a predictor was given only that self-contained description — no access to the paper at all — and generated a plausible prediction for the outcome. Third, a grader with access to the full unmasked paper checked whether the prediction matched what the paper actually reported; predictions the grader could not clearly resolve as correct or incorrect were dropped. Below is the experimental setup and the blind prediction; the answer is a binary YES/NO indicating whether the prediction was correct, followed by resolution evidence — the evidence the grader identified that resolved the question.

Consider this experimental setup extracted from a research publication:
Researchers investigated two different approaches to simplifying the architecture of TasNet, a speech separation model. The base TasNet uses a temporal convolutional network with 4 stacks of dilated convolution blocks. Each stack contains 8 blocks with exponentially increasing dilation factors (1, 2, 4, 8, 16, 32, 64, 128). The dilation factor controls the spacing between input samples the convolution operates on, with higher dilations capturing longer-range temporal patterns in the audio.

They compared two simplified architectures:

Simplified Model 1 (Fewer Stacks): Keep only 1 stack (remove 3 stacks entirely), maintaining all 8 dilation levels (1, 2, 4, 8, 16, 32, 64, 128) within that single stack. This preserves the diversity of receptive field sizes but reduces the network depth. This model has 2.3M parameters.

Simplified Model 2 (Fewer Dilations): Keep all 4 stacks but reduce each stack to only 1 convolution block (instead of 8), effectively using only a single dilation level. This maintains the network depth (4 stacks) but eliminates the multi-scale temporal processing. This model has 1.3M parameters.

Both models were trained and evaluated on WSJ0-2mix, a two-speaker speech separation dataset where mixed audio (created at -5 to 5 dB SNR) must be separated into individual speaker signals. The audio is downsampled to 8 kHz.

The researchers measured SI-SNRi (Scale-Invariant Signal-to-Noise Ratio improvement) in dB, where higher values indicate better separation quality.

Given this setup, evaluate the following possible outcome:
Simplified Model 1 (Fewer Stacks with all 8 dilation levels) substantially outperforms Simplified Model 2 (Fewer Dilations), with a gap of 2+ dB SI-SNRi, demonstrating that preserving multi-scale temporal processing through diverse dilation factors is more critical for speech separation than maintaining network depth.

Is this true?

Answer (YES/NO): YES